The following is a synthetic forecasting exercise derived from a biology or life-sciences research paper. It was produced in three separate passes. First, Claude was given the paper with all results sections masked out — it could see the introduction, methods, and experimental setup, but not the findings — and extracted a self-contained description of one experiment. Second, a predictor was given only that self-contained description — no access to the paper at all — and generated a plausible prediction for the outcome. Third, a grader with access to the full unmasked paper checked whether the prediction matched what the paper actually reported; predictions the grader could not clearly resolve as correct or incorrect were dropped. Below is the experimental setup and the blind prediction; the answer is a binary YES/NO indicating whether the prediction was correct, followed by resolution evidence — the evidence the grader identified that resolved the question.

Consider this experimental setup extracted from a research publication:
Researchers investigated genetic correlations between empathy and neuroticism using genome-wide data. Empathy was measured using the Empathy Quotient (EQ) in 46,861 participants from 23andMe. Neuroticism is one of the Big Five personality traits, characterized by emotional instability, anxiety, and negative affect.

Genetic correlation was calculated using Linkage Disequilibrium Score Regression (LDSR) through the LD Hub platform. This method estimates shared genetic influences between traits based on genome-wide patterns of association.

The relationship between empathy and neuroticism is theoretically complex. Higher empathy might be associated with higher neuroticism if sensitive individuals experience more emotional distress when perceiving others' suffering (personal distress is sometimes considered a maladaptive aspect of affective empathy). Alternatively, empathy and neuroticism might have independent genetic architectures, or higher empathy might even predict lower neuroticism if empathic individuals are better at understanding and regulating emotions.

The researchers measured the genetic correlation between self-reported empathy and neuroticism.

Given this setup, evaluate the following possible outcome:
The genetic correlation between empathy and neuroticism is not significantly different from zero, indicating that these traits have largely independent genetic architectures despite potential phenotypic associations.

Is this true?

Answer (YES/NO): YES